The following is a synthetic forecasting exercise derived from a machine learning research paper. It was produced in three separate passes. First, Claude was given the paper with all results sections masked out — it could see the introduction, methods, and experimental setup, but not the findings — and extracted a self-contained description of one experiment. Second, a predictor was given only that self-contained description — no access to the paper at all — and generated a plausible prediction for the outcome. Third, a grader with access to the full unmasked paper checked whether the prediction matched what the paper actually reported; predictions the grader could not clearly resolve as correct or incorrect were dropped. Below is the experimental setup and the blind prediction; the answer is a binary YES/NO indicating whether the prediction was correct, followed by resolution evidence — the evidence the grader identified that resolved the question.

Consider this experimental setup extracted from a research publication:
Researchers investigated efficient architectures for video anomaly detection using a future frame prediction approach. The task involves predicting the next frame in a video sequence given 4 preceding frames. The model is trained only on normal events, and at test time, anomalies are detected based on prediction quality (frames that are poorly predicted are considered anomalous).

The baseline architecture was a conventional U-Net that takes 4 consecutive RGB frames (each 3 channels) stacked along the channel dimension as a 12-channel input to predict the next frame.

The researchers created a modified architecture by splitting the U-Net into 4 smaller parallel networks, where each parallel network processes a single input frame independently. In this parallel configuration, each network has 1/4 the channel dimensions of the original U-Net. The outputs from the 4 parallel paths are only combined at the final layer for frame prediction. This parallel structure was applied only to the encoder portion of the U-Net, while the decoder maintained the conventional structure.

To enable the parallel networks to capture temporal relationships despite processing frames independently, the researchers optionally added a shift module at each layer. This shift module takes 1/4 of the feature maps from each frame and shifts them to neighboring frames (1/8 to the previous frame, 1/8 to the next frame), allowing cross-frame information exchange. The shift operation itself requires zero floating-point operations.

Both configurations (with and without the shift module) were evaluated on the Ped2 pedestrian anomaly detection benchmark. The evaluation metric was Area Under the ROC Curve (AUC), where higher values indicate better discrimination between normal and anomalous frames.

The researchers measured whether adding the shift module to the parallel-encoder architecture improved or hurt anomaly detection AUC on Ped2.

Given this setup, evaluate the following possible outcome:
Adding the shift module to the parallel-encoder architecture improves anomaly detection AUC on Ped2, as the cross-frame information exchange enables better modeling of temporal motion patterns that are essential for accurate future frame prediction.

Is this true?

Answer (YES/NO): NO